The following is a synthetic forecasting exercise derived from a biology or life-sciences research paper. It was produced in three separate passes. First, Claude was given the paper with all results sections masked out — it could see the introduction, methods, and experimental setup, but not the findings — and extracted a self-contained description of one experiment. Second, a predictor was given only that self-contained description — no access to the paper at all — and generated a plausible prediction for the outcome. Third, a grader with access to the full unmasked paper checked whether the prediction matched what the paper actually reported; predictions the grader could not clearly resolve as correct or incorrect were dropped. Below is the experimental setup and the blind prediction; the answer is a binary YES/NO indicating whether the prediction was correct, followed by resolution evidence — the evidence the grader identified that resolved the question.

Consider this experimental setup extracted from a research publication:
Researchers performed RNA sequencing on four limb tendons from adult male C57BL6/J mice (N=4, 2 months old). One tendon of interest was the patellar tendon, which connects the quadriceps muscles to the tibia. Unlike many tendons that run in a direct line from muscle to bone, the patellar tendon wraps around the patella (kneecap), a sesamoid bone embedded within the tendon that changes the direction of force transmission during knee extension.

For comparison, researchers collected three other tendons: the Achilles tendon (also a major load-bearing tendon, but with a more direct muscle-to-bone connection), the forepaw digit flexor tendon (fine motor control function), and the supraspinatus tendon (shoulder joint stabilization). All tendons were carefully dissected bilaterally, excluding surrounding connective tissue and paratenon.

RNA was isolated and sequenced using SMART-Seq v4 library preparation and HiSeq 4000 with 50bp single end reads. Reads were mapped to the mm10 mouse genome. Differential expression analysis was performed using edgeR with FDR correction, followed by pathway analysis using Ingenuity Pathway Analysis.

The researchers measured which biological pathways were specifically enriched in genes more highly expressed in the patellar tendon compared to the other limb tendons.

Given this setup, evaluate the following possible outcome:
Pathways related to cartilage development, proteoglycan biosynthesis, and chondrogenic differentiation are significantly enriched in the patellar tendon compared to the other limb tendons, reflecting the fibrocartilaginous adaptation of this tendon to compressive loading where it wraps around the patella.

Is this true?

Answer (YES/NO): NO